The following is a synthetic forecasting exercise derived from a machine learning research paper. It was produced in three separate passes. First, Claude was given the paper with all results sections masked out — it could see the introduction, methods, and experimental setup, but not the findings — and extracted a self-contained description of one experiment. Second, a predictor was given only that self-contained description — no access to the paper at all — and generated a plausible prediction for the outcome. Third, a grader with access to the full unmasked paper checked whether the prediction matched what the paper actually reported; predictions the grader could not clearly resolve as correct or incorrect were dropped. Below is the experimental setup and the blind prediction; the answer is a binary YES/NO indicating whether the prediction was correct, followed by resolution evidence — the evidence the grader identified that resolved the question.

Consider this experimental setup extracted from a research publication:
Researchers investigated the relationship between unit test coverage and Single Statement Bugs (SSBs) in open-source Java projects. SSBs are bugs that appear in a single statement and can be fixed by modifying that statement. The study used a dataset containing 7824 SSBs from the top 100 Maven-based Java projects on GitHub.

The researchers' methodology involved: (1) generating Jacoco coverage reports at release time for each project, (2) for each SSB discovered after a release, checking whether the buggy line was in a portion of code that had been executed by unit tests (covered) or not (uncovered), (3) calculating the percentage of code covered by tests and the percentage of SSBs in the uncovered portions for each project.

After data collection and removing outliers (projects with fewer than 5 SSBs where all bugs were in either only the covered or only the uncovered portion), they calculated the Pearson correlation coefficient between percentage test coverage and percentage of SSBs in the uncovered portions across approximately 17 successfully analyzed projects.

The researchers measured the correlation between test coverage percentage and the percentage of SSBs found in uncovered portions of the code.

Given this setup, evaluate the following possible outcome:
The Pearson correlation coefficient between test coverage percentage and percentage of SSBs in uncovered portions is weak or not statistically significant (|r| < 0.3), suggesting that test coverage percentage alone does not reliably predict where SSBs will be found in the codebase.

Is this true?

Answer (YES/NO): NO